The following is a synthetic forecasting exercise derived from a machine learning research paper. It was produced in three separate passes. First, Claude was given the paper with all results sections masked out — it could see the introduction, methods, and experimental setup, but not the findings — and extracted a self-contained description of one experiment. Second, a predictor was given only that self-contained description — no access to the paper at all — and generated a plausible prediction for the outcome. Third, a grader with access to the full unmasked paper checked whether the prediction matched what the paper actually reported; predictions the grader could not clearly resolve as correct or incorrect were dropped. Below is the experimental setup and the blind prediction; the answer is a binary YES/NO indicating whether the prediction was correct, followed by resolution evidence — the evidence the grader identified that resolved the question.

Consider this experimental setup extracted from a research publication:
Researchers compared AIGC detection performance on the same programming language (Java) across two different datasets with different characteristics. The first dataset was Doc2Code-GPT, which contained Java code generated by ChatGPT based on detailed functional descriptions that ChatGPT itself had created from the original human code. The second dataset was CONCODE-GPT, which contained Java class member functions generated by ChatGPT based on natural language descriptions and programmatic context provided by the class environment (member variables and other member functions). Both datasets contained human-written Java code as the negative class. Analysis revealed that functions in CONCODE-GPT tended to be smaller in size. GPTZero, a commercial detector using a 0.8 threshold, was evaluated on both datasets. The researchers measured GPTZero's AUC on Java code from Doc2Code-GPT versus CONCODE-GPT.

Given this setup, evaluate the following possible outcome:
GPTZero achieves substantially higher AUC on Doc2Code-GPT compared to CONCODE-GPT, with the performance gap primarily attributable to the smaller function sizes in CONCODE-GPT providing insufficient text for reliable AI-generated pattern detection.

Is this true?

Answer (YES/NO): YES